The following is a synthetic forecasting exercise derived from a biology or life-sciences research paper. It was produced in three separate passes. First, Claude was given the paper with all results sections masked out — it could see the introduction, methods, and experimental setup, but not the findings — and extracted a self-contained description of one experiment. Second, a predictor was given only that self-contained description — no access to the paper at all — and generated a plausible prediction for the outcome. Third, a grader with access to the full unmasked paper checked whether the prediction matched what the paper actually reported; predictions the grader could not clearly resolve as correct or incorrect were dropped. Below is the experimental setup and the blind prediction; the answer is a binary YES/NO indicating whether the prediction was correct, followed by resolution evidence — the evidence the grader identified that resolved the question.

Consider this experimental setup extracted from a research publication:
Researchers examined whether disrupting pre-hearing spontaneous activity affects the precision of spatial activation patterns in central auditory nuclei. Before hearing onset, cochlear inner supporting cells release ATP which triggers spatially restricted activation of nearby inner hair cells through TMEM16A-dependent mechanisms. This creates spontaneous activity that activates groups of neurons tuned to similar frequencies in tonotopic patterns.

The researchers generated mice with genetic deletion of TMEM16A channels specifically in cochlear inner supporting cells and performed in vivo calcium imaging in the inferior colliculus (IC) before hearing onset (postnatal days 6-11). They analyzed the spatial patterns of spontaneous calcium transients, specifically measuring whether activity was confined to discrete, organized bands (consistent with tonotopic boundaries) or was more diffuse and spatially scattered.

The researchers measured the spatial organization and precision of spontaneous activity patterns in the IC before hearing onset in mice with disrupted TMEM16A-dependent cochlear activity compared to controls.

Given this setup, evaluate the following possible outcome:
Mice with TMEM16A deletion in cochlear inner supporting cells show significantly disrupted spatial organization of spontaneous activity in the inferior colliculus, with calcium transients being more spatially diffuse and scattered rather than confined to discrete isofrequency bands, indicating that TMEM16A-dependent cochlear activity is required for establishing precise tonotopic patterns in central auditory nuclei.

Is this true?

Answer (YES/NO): YES